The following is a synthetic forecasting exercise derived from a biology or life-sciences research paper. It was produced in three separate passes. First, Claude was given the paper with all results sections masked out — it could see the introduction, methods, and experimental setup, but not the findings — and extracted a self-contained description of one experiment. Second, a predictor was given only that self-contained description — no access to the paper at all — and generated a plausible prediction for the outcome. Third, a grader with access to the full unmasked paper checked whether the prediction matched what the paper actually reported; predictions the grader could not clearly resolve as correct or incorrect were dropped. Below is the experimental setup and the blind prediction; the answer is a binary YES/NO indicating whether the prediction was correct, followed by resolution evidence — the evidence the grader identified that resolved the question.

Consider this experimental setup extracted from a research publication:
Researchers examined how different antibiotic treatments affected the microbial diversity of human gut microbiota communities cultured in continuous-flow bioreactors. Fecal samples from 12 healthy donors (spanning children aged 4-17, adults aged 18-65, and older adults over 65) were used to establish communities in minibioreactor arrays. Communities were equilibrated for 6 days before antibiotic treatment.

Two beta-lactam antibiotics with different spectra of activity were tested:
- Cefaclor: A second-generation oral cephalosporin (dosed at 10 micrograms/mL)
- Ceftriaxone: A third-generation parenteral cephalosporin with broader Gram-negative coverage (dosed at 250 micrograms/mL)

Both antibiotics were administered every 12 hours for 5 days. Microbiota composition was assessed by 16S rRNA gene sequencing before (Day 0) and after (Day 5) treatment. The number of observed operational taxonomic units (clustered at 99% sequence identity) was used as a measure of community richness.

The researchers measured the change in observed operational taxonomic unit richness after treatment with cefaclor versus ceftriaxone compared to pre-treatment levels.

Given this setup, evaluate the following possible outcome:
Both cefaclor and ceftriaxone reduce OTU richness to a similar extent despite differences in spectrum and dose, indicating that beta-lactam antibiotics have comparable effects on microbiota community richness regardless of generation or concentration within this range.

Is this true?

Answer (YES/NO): NO